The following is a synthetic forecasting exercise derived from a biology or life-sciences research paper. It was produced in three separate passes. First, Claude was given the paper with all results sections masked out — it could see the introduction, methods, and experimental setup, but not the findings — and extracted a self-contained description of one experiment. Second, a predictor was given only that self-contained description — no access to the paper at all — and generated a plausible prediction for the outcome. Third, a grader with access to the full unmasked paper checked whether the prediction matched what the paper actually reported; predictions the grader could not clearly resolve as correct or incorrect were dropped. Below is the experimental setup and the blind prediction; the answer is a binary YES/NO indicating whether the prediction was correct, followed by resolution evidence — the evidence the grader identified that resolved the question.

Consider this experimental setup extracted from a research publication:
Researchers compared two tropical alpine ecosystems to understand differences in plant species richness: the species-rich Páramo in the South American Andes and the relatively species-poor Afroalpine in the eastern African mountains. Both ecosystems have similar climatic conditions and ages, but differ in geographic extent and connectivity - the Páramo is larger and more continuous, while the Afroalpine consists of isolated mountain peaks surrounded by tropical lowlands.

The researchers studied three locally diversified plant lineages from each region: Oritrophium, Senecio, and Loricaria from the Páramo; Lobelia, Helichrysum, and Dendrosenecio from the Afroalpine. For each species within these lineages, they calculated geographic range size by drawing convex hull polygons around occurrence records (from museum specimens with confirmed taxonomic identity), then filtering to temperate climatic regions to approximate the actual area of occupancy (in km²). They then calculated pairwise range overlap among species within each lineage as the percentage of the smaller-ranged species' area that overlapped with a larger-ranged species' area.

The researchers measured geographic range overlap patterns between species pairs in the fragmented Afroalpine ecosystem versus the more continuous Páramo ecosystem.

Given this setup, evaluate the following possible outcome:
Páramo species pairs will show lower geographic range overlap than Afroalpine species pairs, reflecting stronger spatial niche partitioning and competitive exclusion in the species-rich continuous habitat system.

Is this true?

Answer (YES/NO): NO